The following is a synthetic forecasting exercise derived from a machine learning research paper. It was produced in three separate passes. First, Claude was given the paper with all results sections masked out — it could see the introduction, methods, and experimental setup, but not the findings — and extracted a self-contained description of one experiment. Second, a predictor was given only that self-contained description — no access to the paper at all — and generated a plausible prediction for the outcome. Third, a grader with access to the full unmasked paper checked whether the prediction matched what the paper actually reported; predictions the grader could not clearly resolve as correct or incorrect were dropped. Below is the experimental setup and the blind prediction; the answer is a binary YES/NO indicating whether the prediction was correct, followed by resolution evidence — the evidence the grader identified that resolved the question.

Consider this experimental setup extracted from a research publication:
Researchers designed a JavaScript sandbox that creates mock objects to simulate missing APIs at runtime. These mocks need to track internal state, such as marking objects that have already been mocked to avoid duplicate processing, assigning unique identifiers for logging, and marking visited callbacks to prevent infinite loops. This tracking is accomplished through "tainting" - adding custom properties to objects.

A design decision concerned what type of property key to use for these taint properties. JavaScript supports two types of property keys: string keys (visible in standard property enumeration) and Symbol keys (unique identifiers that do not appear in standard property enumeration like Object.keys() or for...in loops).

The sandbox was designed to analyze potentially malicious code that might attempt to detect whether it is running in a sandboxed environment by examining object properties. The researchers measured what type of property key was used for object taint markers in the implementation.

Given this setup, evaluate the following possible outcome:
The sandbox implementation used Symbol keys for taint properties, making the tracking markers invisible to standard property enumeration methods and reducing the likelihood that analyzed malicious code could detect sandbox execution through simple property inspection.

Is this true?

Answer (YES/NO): YES